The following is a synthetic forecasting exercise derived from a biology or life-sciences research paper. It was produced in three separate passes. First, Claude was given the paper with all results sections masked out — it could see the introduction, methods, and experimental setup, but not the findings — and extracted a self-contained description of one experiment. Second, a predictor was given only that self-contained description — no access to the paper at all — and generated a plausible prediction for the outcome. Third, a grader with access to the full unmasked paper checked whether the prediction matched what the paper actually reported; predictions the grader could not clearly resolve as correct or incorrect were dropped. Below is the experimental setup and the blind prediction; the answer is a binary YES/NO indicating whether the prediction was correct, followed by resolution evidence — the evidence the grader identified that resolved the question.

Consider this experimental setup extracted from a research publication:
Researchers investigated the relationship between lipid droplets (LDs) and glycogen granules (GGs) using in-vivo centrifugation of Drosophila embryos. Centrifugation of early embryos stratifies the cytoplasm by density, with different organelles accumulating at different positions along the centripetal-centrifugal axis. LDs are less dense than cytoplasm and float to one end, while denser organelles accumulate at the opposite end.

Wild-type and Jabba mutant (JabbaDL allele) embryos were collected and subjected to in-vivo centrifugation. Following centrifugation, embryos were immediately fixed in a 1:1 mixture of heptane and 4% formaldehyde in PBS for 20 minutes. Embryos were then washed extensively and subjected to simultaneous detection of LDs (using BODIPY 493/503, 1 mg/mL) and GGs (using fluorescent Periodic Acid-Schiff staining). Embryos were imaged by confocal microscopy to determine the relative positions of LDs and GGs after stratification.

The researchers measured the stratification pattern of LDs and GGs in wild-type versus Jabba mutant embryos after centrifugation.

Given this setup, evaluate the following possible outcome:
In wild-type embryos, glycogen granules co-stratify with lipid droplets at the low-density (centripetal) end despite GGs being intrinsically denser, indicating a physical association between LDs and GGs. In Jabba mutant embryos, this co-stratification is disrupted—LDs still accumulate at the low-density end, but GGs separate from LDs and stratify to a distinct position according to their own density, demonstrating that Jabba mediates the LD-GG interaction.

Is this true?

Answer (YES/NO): NO